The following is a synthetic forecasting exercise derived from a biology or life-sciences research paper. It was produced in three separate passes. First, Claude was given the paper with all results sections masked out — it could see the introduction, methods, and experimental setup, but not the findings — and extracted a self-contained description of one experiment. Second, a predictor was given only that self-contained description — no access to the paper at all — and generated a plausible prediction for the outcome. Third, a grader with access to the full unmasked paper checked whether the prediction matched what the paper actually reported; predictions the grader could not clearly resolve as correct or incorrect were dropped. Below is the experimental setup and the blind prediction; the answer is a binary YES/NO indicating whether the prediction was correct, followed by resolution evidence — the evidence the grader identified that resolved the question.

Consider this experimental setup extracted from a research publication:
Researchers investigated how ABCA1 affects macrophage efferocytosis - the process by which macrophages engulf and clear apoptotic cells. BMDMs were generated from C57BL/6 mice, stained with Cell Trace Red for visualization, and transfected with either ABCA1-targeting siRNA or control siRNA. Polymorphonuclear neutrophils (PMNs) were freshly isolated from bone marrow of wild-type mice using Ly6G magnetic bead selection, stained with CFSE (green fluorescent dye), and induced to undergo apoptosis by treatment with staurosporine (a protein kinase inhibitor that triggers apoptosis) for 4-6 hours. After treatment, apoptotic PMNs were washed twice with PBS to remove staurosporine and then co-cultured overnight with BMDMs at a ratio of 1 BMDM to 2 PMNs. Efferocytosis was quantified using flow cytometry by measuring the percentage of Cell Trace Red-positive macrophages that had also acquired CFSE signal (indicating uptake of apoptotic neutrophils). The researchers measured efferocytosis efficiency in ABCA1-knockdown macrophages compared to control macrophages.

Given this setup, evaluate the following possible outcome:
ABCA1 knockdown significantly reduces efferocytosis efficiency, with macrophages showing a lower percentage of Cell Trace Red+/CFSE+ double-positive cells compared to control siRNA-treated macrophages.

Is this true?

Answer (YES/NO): NO